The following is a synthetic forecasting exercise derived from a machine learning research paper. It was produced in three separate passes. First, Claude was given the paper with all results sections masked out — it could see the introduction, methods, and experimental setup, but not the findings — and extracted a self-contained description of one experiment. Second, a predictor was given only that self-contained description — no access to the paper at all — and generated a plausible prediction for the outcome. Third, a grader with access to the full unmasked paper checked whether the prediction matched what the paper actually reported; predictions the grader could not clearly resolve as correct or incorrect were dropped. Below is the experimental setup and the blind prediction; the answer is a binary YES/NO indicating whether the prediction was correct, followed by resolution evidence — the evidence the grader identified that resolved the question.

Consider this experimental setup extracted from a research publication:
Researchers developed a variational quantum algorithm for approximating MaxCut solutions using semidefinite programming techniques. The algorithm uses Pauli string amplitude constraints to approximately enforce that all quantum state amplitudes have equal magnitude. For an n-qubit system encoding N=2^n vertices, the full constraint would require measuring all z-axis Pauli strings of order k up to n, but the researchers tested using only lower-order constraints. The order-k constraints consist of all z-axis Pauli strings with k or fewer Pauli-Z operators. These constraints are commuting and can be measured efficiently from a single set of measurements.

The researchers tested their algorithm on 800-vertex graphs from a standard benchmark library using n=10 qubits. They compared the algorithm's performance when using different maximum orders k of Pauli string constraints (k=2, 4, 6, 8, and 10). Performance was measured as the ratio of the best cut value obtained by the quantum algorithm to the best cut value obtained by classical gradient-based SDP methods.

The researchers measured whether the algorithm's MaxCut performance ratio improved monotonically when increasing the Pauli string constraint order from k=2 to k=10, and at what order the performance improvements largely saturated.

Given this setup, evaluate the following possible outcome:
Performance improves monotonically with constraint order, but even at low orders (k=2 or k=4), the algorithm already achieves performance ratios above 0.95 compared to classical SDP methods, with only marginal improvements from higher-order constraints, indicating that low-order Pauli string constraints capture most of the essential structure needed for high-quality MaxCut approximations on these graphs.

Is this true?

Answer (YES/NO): NO